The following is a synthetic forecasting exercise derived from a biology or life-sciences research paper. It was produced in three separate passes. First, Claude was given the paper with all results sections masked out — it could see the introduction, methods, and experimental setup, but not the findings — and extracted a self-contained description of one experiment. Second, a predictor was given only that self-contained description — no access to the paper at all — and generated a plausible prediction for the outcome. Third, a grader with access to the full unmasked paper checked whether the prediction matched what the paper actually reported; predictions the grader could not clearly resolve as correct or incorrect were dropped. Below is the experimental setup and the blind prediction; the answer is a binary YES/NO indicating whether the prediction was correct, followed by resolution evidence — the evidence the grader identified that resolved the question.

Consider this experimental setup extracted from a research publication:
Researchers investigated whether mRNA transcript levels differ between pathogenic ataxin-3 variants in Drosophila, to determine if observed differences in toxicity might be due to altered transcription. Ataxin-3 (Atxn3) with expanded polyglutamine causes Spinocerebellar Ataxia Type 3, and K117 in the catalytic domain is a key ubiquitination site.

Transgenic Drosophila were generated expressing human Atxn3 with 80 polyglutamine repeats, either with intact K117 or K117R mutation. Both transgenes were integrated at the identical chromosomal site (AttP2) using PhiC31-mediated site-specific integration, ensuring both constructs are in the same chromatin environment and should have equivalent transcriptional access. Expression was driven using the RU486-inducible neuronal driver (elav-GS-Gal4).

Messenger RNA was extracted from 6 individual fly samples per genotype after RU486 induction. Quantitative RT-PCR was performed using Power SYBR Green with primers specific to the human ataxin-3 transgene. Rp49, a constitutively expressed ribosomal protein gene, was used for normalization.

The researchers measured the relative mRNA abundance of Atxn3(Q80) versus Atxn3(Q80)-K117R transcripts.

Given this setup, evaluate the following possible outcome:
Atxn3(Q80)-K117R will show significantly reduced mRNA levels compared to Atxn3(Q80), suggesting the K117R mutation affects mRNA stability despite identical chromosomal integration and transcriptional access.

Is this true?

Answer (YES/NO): YES